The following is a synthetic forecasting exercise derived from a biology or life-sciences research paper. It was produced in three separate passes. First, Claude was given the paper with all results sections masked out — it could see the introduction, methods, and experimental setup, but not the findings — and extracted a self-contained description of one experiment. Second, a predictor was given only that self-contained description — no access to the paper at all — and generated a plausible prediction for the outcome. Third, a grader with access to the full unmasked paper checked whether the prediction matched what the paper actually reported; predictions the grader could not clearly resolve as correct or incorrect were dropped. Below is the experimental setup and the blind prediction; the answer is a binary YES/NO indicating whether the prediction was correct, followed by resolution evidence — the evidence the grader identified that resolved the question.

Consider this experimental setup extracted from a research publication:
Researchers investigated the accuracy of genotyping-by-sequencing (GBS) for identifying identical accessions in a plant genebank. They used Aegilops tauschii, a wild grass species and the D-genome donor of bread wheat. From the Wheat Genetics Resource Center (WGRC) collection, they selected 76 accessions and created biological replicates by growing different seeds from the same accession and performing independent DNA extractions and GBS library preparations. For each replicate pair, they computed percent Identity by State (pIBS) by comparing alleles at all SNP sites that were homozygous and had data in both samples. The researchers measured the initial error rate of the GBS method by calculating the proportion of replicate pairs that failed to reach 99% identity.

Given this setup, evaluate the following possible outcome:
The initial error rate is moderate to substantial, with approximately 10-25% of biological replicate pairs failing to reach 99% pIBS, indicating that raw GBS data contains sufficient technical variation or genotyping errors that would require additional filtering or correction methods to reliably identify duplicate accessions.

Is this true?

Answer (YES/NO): YES